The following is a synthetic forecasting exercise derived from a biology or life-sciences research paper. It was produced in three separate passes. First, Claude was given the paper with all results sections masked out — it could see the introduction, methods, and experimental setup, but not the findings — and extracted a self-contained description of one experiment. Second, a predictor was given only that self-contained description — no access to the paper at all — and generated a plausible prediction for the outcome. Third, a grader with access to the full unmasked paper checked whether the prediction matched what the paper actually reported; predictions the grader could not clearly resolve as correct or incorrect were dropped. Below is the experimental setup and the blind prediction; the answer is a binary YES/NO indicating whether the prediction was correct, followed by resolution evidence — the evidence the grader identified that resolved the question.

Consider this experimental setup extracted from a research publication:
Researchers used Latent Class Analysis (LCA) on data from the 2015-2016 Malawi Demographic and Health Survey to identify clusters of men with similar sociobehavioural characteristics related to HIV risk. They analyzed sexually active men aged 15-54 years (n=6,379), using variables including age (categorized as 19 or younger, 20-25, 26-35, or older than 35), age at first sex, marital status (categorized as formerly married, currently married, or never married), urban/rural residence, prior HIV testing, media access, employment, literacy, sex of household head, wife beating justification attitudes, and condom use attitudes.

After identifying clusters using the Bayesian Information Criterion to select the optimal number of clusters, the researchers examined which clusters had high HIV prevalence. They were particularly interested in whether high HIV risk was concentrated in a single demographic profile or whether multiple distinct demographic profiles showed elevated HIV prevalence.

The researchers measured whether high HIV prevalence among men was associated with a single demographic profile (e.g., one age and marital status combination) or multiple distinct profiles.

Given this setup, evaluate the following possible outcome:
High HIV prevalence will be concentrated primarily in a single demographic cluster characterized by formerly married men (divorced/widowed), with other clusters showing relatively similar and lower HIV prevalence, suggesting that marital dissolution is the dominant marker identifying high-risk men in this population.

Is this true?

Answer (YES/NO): NO